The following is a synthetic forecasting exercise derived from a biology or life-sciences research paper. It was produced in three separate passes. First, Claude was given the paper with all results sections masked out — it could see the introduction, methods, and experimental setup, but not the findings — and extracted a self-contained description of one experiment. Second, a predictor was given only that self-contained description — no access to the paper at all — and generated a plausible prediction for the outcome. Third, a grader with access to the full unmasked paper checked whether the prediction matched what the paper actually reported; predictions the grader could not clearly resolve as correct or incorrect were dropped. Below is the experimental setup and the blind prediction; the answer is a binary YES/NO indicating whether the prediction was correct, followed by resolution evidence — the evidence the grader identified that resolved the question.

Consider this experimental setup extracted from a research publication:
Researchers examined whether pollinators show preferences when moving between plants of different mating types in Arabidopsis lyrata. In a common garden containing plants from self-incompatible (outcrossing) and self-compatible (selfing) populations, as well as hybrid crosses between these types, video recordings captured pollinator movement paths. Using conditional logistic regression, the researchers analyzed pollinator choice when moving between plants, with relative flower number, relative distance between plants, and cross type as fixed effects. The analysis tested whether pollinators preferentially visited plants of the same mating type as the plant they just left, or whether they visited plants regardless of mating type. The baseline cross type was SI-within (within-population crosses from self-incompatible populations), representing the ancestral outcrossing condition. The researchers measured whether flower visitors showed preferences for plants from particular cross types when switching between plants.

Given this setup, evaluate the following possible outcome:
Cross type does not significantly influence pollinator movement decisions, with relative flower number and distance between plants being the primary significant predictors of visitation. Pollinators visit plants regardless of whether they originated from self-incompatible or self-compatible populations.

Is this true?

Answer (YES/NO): NO